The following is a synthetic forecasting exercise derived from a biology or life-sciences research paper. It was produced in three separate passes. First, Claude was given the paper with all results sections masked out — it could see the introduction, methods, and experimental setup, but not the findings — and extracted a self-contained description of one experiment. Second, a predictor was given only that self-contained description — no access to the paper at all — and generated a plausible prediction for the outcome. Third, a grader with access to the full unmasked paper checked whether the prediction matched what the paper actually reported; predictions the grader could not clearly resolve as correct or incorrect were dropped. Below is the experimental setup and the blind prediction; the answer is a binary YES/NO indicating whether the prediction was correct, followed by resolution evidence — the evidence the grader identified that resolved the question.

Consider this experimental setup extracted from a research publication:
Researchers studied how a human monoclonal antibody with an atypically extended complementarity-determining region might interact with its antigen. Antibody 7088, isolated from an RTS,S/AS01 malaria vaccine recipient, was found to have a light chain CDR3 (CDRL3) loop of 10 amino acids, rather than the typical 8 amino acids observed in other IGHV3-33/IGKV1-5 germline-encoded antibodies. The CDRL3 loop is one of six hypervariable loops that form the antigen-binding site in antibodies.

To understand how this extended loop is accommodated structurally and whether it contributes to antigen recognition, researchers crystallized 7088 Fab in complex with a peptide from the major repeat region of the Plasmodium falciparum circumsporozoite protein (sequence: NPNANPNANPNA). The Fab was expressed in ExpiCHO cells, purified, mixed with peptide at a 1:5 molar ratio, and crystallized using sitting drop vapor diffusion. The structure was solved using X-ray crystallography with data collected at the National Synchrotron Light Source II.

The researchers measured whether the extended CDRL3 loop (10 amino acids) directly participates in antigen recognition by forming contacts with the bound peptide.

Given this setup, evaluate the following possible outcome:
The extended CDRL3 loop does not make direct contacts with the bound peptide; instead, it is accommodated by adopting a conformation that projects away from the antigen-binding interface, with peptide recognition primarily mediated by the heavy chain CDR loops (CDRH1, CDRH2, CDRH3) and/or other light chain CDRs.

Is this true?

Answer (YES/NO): NO